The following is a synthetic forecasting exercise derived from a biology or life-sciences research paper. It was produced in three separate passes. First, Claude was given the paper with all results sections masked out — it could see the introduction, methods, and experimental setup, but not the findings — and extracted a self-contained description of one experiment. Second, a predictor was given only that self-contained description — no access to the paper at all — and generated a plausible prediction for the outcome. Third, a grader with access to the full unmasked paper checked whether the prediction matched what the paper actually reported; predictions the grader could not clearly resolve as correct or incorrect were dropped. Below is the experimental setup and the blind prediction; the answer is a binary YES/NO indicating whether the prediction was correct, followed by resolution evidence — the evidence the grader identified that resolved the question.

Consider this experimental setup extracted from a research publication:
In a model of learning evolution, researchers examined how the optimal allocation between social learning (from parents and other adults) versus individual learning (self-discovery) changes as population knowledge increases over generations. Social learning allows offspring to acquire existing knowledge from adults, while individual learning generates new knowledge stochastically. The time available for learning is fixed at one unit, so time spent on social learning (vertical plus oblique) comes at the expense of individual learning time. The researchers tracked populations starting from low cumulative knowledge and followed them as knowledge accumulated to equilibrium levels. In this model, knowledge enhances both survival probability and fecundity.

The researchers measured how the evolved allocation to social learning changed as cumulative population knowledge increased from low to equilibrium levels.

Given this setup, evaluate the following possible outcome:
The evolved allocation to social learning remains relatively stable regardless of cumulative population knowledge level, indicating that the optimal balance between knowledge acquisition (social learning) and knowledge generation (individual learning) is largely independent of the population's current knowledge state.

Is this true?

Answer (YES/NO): NO